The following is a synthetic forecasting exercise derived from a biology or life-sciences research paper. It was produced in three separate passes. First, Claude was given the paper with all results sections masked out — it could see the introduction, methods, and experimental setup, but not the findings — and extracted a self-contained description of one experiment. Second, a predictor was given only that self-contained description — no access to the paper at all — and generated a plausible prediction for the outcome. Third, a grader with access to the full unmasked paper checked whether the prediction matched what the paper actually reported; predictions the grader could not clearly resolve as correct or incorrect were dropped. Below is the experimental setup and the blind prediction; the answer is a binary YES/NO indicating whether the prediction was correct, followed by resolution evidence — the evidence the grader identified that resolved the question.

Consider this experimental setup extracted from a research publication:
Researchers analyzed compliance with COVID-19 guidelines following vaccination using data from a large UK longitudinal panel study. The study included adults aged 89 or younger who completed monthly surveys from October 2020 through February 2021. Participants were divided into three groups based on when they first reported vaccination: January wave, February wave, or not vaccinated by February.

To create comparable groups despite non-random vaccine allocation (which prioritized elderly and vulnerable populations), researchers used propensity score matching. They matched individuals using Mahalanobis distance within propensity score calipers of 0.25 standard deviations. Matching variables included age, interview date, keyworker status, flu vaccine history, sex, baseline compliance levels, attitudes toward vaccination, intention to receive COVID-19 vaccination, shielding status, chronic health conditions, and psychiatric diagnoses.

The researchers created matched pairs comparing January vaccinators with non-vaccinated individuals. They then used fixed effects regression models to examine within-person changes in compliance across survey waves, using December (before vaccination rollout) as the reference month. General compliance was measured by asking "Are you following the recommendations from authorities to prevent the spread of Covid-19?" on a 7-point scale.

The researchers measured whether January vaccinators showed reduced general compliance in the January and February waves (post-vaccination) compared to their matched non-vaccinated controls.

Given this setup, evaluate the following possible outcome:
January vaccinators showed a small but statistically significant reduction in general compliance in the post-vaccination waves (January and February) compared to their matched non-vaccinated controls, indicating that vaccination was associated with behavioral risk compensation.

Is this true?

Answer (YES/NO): NO